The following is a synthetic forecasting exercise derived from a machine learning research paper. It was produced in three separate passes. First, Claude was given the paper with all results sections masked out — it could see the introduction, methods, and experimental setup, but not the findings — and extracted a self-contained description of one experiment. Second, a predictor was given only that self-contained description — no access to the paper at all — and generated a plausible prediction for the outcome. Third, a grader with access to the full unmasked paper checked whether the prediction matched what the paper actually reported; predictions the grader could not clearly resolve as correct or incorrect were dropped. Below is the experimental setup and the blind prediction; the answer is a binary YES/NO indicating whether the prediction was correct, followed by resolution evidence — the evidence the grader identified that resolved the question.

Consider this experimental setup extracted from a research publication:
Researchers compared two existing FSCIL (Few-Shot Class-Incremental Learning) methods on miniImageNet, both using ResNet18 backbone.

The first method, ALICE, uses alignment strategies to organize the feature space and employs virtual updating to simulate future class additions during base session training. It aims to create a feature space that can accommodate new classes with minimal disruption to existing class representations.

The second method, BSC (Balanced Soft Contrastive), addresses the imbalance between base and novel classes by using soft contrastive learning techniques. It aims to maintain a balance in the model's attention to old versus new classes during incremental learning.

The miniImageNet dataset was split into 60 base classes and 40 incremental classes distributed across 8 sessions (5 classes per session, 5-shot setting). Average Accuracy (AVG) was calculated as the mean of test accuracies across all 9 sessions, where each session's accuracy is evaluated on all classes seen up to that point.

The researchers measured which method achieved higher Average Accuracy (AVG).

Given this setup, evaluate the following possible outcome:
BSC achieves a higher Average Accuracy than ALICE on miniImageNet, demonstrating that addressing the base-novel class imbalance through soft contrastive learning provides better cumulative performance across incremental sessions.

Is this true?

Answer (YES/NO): YES